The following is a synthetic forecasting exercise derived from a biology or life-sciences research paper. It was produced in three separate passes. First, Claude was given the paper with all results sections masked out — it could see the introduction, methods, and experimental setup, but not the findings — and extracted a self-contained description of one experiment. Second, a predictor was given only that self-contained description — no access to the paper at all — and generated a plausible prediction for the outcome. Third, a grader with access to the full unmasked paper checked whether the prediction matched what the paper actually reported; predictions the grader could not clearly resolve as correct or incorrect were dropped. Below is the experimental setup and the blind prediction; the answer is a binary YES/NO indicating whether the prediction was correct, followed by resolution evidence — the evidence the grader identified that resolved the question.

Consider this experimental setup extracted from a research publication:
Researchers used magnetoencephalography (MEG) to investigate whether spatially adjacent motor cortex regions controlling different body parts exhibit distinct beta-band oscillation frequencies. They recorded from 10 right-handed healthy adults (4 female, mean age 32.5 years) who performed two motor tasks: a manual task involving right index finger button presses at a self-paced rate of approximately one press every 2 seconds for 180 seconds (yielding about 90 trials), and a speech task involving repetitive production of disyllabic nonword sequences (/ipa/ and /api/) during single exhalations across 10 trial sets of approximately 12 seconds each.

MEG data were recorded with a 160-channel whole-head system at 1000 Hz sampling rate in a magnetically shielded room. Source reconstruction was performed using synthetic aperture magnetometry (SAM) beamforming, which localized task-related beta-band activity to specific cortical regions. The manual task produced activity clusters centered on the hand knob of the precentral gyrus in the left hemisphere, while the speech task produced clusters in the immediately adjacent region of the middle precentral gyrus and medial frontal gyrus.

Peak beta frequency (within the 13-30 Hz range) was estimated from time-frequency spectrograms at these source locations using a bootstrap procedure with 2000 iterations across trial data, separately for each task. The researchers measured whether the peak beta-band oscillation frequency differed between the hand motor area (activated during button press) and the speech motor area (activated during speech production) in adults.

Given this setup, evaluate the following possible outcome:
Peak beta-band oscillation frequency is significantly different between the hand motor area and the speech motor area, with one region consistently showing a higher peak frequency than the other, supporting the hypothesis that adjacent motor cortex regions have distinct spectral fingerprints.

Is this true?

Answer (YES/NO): YES